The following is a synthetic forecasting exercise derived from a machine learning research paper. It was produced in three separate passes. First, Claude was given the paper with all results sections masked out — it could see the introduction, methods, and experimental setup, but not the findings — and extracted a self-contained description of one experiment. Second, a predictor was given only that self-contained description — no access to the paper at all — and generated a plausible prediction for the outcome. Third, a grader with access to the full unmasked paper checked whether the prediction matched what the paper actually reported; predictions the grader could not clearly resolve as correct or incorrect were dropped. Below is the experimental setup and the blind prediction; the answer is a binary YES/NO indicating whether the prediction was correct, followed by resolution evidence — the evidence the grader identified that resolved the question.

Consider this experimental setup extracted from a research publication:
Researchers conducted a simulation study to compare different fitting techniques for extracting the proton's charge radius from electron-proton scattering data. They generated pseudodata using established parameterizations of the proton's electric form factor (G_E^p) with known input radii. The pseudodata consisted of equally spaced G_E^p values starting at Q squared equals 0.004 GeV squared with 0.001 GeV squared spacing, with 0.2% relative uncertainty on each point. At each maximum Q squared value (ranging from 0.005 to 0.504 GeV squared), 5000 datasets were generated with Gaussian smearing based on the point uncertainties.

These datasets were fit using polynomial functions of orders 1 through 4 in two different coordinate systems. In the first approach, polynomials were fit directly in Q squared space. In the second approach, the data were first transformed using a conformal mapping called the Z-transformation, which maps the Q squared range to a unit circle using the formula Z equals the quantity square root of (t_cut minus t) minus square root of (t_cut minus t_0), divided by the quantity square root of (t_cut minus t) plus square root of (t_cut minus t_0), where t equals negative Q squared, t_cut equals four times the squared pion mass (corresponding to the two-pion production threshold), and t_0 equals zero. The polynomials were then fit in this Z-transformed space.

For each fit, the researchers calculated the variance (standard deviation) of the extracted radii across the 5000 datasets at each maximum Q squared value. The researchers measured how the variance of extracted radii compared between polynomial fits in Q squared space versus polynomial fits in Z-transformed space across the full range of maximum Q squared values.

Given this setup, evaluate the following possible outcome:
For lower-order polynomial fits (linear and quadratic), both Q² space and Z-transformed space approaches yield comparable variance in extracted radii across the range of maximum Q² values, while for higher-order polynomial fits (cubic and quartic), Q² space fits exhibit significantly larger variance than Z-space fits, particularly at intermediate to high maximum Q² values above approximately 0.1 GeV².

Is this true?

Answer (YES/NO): NO